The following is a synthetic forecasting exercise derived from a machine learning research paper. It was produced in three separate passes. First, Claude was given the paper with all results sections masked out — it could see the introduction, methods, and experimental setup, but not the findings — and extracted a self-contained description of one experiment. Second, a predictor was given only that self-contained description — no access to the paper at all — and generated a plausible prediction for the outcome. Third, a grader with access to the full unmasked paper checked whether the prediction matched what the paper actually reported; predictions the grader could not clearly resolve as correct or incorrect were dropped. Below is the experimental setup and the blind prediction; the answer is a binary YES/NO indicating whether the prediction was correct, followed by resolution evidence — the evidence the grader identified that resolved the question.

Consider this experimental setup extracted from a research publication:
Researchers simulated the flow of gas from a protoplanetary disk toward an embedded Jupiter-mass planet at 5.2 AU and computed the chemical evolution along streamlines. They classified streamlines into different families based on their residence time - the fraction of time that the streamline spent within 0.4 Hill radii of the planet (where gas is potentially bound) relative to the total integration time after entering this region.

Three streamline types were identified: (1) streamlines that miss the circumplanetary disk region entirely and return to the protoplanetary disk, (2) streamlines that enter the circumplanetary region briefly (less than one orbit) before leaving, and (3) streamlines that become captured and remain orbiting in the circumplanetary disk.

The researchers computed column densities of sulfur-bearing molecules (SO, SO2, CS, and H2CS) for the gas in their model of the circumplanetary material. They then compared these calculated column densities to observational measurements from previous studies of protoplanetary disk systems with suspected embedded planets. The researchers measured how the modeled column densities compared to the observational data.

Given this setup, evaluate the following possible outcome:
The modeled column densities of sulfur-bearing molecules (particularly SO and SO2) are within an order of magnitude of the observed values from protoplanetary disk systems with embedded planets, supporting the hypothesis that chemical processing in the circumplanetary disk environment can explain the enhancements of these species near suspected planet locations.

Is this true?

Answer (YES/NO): YES